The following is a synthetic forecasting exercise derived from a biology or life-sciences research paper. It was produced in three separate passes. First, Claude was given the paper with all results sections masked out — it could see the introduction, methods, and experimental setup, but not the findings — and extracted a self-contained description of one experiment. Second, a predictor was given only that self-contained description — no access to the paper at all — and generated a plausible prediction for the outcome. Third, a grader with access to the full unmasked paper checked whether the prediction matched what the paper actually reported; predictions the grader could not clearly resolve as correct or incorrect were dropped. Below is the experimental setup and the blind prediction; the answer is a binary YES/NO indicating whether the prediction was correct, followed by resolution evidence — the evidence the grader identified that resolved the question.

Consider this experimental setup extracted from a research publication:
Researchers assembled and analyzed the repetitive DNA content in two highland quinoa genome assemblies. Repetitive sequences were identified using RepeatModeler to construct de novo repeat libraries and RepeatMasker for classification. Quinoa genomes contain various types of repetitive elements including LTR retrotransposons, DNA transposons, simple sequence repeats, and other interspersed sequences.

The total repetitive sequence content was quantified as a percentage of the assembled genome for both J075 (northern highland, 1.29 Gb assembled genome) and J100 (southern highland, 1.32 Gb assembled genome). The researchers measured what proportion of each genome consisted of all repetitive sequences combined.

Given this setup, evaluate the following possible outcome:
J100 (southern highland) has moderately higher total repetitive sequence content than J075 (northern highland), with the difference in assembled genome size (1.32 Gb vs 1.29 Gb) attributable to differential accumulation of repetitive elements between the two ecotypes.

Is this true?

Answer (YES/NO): NO